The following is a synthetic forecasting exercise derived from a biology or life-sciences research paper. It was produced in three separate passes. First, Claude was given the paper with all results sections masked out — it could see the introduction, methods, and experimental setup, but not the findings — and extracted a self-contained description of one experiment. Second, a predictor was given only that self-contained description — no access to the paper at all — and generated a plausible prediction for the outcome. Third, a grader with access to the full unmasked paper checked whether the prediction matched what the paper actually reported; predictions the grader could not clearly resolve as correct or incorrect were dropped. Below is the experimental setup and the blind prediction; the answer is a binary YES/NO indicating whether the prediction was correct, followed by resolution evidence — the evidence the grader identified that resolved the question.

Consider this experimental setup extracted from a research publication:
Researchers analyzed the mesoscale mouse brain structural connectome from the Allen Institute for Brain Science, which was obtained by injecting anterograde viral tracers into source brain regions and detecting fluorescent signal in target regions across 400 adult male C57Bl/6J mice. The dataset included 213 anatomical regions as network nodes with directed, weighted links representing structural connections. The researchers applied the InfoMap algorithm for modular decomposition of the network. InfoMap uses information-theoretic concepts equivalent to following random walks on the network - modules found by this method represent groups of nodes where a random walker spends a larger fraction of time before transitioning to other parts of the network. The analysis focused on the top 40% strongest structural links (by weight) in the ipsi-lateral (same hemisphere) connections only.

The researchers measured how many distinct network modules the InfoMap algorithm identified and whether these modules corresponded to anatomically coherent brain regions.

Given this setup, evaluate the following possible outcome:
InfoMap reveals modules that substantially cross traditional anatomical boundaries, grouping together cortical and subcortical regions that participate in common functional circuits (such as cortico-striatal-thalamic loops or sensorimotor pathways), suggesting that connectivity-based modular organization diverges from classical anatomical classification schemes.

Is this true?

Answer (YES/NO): NO